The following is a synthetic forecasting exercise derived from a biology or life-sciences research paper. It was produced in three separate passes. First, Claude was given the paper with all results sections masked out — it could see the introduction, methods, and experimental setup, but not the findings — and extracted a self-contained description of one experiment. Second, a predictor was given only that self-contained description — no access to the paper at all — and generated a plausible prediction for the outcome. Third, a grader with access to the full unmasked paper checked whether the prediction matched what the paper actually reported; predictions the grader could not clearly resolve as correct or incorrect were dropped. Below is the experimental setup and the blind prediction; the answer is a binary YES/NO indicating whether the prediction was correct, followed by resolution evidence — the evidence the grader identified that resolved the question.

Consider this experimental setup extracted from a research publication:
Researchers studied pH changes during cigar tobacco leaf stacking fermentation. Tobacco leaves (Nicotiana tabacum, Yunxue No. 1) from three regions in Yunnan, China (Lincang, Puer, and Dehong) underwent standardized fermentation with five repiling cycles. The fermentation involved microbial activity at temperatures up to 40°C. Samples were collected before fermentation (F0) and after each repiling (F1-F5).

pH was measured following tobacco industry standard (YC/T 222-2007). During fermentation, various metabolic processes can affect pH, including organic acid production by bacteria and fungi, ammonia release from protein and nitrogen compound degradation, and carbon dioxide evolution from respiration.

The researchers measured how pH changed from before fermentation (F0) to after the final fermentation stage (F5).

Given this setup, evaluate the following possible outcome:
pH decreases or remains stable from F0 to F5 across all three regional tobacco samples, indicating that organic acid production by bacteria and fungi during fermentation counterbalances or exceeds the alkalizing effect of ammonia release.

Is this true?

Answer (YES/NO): NO